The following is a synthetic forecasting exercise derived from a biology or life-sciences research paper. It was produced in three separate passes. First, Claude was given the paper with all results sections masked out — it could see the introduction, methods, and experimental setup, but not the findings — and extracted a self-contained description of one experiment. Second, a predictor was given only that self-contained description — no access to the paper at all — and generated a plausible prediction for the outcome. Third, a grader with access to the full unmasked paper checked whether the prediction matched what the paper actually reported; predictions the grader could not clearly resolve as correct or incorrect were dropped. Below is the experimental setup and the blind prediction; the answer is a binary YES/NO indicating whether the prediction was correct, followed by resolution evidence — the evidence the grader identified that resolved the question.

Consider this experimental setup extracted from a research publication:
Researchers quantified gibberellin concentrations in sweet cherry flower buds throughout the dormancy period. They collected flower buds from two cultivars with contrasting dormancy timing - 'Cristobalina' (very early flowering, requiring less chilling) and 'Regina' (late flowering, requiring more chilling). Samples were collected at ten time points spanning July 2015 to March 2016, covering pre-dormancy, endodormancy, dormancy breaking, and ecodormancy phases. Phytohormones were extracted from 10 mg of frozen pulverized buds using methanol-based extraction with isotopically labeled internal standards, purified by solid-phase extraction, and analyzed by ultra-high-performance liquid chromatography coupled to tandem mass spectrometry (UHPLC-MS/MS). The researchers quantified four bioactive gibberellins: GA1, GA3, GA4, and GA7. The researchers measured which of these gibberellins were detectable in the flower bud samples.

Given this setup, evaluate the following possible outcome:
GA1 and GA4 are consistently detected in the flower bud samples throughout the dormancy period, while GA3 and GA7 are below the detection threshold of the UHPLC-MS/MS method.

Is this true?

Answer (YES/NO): NO